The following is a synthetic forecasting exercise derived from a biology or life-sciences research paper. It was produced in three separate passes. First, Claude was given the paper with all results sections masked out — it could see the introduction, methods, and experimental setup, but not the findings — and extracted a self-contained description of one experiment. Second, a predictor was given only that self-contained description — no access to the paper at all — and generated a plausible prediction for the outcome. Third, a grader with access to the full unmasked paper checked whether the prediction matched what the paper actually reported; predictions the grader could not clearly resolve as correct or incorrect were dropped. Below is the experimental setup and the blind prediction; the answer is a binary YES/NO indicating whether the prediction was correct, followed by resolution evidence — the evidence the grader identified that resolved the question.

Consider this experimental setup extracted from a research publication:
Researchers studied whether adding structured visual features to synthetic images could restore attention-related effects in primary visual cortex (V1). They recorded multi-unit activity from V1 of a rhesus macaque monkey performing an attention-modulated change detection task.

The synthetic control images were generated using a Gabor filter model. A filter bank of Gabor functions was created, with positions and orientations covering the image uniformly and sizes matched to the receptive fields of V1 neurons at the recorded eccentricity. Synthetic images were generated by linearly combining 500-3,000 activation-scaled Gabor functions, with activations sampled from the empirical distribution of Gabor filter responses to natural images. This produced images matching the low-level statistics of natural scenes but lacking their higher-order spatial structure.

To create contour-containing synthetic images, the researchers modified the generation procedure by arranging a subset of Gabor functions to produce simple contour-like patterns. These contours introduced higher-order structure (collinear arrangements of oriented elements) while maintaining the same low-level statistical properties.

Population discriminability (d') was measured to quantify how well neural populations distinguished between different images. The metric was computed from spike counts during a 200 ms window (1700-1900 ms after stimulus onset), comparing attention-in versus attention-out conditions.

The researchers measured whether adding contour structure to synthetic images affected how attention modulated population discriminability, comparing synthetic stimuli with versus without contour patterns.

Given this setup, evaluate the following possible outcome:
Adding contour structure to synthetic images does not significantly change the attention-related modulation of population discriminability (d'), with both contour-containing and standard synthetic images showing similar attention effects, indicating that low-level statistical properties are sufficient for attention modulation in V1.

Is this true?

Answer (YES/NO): NO